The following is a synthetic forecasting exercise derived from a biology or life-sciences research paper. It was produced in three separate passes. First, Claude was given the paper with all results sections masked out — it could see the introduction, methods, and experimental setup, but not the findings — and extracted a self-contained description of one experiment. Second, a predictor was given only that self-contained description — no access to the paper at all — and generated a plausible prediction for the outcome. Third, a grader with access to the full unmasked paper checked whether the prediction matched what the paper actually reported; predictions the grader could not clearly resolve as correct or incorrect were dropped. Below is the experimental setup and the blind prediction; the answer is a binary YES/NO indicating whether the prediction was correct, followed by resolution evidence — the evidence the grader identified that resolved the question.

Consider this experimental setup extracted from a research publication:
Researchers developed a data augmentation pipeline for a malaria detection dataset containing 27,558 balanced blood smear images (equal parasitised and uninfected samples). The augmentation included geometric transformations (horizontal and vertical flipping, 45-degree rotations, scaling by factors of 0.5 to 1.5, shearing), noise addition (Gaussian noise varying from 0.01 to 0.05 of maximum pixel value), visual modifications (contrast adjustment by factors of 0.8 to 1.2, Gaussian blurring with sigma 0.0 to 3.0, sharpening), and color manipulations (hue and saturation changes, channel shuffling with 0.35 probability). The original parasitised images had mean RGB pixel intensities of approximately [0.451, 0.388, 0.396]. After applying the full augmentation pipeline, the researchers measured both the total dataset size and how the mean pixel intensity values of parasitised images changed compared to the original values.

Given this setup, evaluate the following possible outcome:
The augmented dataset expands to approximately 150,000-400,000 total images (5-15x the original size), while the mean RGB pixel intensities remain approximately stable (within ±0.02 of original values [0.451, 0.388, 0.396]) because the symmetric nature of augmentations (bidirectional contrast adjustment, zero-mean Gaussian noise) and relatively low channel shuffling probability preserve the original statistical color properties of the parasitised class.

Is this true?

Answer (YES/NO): NO